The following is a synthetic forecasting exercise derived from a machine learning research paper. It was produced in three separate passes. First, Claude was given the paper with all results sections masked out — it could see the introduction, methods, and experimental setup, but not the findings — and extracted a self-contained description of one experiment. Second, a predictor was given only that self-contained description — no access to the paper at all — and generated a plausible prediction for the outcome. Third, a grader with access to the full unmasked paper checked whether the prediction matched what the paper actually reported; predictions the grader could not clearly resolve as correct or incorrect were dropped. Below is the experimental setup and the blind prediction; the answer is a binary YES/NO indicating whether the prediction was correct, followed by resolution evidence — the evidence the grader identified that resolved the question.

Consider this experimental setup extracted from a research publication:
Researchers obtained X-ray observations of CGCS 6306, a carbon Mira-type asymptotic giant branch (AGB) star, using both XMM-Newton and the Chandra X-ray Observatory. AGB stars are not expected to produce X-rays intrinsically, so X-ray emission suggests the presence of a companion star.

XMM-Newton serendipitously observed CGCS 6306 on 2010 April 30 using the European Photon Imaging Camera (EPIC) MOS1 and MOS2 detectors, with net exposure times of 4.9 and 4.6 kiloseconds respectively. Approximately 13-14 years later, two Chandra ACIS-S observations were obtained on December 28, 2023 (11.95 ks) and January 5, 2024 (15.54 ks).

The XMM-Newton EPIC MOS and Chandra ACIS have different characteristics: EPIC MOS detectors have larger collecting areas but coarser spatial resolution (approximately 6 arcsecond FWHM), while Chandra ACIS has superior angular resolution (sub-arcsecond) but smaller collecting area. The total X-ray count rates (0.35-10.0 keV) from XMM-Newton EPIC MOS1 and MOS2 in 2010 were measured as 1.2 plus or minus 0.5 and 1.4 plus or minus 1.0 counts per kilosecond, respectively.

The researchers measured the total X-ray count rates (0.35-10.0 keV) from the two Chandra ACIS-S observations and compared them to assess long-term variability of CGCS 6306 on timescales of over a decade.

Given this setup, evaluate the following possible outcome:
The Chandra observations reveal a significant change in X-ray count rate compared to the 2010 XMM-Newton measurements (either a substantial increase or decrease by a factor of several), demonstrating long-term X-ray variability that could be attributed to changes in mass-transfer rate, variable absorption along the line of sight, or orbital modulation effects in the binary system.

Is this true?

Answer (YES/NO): NO